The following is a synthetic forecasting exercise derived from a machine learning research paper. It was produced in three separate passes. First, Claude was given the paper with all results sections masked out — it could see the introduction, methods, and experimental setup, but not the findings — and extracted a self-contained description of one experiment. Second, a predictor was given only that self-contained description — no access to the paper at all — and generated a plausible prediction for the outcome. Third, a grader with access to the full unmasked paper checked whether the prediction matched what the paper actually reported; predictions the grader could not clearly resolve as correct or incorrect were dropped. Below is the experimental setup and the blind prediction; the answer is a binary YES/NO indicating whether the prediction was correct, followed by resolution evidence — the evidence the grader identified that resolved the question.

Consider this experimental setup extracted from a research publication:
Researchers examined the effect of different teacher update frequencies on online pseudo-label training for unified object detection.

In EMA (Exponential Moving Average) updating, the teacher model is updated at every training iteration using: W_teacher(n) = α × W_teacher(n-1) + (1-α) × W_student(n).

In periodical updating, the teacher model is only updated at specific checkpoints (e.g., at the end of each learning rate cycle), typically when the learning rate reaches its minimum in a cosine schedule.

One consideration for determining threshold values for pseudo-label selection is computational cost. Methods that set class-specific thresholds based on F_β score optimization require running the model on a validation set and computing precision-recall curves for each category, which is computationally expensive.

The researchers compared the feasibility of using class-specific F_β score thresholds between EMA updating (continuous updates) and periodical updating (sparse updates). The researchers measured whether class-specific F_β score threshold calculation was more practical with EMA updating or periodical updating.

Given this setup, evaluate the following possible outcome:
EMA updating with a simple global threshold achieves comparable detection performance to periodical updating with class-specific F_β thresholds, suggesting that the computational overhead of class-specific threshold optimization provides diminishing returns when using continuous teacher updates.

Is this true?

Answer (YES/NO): NO